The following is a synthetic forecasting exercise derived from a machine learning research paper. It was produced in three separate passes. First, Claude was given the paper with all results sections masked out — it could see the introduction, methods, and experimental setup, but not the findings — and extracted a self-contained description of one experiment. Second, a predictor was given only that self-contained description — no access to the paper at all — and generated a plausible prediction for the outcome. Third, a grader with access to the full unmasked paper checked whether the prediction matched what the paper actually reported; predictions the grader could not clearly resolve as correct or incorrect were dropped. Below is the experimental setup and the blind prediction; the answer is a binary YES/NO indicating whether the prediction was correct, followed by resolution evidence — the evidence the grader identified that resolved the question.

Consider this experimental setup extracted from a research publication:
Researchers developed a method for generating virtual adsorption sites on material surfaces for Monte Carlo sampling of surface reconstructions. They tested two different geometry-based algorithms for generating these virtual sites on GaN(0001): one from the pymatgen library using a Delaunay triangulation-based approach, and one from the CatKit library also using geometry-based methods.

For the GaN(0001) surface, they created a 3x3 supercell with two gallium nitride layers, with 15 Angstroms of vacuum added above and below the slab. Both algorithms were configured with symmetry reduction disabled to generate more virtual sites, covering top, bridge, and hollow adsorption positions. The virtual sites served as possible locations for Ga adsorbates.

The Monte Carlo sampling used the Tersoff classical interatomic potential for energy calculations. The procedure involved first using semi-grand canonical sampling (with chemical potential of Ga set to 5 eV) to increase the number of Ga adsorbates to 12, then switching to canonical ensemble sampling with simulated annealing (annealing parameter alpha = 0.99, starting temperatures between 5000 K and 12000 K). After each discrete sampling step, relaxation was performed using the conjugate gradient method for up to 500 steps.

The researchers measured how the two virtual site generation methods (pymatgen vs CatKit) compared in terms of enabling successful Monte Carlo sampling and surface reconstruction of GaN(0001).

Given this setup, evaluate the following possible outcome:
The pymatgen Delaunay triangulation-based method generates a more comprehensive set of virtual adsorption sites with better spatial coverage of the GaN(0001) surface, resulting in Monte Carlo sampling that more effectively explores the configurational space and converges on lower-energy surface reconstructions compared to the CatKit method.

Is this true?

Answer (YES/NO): NO